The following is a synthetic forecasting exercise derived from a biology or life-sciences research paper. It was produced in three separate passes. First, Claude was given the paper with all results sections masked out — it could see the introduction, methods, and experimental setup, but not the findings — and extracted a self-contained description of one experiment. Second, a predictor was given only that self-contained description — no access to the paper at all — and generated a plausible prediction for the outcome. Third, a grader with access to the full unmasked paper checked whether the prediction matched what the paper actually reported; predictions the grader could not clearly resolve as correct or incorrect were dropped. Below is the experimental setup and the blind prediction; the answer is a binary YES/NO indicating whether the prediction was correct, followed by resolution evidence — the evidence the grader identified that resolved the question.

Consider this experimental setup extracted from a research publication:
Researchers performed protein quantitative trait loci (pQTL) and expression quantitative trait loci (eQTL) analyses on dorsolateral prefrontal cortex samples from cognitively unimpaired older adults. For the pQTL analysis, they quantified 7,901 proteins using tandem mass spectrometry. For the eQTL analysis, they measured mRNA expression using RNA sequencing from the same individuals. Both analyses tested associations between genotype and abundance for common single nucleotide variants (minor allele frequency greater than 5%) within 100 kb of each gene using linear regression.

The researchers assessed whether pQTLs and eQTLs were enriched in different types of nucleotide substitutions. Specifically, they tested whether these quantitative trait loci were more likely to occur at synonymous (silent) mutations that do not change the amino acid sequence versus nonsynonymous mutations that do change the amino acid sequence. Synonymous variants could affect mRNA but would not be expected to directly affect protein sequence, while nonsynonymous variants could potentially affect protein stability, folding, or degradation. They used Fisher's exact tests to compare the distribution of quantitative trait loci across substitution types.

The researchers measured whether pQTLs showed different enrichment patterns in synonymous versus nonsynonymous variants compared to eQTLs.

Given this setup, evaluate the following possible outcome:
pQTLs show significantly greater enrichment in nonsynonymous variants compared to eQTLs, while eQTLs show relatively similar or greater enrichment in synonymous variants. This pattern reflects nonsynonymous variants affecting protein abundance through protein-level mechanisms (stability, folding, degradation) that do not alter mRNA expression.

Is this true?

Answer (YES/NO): YES